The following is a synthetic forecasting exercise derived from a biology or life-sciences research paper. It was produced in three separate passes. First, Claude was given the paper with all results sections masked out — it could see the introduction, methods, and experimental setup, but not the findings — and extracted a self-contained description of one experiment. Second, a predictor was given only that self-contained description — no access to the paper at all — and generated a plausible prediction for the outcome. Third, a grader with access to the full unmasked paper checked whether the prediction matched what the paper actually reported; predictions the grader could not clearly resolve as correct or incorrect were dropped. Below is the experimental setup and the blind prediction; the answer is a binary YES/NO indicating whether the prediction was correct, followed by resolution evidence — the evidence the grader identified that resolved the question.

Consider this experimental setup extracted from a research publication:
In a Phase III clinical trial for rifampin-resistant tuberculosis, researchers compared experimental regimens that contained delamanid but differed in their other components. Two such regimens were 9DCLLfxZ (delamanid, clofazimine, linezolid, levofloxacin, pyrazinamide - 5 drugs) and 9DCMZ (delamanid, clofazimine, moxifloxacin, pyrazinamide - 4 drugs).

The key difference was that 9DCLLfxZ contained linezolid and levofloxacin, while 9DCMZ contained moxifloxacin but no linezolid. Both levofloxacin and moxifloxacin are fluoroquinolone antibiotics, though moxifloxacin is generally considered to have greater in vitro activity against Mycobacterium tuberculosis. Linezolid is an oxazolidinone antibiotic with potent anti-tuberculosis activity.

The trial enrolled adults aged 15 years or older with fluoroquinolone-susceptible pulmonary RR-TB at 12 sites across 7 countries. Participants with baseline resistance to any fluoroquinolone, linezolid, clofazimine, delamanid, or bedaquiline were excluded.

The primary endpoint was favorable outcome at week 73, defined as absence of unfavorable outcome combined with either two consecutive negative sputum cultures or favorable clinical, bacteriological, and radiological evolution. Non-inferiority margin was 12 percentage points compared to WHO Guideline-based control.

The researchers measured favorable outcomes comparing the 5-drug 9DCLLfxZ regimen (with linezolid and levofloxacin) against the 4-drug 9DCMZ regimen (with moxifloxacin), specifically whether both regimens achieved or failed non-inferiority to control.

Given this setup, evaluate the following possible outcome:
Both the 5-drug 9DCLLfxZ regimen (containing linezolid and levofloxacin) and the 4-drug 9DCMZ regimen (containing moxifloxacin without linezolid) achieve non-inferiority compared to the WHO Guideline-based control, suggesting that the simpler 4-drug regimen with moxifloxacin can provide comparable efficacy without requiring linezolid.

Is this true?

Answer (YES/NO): NO